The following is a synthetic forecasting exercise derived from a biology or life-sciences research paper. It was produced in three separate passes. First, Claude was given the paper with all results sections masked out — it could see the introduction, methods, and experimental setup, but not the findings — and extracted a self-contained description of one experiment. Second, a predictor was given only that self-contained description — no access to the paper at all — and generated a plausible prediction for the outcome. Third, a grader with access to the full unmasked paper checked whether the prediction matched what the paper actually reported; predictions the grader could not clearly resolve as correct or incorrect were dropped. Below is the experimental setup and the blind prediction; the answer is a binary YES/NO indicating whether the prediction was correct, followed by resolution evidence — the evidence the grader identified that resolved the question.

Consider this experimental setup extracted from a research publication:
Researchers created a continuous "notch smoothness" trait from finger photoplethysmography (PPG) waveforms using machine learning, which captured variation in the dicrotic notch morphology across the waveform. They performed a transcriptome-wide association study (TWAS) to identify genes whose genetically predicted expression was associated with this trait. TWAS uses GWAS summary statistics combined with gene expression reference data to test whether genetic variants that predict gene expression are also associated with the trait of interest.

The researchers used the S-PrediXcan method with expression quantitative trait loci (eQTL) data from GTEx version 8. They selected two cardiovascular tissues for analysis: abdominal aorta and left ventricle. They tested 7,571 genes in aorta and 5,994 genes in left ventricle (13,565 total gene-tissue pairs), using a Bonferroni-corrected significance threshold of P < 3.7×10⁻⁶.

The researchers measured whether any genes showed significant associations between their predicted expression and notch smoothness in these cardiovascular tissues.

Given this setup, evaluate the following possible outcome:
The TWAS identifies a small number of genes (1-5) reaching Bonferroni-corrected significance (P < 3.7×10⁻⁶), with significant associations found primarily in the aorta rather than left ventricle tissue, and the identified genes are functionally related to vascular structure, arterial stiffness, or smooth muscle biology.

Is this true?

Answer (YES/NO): NO